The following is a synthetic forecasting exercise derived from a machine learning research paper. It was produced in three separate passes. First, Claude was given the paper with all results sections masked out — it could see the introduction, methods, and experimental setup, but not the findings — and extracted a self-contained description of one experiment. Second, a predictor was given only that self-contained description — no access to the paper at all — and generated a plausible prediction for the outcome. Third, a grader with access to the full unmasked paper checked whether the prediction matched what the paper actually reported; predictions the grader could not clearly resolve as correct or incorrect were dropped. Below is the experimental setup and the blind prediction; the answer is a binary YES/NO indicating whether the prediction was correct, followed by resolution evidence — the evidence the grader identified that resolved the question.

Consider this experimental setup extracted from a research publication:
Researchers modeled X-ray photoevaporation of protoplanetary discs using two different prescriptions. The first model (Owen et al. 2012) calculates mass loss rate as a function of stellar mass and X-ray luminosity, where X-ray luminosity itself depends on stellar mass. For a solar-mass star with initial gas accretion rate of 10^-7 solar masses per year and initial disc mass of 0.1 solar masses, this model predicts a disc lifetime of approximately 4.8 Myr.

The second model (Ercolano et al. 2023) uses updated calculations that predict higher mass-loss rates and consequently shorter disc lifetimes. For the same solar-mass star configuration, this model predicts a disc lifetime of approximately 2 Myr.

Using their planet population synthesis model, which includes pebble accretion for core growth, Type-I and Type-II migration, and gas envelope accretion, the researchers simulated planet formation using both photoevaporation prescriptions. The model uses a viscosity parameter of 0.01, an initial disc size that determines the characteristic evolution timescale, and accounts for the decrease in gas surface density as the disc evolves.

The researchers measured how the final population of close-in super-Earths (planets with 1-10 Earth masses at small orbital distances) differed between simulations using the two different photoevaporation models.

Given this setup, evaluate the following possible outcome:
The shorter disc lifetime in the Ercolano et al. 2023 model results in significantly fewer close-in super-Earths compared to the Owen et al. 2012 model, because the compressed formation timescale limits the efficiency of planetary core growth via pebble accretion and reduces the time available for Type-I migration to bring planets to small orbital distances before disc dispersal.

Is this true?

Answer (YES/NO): NO